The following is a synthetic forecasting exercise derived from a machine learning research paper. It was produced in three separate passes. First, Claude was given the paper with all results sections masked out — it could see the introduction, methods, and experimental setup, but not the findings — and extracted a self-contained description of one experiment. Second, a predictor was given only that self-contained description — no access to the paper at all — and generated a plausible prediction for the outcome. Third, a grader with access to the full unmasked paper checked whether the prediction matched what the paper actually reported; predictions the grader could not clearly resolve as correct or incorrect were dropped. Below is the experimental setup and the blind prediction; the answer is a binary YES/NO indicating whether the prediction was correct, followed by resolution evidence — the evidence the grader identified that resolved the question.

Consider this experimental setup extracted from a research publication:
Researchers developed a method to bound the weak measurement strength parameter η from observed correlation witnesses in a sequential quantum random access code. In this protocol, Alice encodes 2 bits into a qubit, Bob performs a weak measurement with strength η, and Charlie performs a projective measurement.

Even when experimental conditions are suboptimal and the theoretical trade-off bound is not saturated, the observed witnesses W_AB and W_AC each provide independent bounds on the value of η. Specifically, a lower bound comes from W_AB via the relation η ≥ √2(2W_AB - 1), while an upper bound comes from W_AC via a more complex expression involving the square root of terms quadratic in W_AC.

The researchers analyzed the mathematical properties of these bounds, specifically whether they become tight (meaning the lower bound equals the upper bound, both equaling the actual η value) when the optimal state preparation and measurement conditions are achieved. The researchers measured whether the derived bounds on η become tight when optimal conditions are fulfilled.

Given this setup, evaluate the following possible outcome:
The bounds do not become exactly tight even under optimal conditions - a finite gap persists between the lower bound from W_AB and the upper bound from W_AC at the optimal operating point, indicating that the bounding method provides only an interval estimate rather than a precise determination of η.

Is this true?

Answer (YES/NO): NO